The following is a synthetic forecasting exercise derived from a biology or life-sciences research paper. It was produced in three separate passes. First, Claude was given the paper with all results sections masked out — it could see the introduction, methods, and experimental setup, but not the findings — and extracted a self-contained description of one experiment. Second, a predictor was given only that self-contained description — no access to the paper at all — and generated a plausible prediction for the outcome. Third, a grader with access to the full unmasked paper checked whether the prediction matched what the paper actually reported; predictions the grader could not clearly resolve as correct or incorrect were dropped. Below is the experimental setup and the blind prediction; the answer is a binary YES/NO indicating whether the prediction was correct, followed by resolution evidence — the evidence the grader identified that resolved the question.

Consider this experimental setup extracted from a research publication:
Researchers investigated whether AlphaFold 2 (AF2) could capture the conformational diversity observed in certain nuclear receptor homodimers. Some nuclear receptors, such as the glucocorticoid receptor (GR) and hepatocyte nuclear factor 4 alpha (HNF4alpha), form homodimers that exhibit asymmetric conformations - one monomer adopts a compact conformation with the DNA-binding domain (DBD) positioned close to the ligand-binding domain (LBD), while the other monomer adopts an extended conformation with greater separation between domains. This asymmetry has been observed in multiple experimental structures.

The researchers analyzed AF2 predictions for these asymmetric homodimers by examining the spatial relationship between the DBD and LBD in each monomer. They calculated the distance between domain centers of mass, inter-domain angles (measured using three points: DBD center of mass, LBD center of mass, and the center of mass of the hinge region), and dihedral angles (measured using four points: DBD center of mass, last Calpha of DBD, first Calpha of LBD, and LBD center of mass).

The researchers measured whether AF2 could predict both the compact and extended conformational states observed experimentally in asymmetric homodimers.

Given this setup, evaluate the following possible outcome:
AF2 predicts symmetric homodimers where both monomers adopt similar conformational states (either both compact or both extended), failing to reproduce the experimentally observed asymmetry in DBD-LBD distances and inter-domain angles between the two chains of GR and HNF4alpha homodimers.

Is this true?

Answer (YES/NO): YES